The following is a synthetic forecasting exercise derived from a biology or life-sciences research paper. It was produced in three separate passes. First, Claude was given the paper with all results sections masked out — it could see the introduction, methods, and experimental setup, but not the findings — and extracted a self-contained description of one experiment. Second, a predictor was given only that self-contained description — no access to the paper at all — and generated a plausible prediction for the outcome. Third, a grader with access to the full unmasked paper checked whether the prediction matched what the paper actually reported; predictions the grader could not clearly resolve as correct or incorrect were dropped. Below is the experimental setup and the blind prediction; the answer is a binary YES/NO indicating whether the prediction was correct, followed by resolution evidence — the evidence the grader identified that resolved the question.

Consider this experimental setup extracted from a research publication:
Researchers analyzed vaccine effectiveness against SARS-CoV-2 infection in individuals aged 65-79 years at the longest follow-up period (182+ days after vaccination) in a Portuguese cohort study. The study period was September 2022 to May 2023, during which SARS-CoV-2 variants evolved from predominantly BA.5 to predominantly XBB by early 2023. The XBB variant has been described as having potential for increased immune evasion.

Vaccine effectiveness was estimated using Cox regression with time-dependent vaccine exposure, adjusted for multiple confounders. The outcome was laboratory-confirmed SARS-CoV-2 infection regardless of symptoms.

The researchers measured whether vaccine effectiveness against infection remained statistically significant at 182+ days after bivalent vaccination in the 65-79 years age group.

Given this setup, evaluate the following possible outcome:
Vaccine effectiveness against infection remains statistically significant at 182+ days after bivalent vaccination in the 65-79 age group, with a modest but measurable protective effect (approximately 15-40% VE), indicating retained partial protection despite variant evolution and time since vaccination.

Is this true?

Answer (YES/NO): NO